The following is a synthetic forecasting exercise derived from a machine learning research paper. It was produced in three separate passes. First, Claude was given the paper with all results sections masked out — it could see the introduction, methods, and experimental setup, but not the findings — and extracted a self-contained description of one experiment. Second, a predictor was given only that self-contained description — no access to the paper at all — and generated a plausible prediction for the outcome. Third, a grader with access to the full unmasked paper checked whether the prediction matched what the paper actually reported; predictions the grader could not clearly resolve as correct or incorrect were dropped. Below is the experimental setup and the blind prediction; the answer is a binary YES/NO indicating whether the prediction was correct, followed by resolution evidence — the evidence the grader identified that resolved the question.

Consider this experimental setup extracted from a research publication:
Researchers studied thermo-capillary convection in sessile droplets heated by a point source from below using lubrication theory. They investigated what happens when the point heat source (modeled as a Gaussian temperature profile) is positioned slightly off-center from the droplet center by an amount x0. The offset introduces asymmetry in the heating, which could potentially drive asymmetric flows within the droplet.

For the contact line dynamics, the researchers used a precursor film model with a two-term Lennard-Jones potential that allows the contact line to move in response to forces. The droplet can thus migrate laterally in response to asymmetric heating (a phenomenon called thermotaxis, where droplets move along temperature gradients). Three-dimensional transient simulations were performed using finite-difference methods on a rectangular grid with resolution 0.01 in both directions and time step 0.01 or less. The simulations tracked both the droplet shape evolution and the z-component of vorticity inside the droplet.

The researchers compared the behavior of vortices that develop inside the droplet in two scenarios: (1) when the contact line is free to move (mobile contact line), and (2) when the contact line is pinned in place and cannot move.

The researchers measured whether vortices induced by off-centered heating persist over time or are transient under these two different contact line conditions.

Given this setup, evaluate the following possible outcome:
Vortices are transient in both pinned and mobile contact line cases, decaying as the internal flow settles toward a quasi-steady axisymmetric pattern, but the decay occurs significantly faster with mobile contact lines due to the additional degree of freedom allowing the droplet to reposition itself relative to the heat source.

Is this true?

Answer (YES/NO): NO